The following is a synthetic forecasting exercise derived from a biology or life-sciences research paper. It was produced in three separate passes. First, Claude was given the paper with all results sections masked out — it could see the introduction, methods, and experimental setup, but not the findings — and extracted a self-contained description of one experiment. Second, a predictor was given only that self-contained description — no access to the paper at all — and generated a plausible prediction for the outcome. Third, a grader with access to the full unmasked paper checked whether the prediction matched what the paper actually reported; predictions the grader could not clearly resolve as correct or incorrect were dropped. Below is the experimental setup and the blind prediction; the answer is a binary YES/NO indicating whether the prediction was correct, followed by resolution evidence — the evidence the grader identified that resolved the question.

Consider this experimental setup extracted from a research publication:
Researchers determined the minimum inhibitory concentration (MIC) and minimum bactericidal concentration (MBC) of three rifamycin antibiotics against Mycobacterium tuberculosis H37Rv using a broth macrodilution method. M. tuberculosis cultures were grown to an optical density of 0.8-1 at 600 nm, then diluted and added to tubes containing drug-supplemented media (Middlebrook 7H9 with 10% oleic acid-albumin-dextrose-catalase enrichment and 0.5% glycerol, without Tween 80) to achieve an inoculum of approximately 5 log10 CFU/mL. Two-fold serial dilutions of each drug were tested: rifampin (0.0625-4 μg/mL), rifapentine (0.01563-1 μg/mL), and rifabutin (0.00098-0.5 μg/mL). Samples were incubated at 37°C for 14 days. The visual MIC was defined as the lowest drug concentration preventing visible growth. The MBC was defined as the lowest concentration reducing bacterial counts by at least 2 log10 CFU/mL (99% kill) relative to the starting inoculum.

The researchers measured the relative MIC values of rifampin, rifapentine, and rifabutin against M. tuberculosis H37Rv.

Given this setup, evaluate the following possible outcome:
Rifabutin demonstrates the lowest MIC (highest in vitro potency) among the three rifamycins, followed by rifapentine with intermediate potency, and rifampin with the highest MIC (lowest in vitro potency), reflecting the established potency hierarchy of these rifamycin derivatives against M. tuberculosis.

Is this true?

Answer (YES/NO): YES